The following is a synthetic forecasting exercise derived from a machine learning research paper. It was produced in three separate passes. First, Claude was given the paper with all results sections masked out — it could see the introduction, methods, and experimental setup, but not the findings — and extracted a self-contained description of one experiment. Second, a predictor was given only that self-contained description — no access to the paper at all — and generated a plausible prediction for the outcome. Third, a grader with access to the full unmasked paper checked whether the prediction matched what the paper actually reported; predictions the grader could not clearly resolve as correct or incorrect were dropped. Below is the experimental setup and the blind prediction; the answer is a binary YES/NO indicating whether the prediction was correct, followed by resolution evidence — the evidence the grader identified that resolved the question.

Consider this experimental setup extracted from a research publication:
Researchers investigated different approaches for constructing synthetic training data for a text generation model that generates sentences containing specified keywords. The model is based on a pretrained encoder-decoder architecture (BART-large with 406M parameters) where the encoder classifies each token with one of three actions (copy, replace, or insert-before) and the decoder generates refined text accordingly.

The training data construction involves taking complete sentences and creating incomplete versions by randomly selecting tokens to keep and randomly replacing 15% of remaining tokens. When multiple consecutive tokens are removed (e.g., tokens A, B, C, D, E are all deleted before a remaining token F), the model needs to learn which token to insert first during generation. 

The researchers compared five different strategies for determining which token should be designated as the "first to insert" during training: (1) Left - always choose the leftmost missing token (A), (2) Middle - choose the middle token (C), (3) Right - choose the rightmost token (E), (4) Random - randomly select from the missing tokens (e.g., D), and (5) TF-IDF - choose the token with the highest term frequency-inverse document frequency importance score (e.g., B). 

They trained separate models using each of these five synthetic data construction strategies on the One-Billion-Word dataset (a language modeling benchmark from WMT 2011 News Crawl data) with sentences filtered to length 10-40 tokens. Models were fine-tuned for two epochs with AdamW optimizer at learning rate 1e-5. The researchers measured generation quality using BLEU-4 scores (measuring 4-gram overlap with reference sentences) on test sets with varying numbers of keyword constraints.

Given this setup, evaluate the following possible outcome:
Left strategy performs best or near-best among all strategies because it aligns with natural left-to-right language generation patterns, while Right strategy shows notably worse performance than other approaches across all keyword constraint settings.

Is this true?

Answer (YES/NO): NO